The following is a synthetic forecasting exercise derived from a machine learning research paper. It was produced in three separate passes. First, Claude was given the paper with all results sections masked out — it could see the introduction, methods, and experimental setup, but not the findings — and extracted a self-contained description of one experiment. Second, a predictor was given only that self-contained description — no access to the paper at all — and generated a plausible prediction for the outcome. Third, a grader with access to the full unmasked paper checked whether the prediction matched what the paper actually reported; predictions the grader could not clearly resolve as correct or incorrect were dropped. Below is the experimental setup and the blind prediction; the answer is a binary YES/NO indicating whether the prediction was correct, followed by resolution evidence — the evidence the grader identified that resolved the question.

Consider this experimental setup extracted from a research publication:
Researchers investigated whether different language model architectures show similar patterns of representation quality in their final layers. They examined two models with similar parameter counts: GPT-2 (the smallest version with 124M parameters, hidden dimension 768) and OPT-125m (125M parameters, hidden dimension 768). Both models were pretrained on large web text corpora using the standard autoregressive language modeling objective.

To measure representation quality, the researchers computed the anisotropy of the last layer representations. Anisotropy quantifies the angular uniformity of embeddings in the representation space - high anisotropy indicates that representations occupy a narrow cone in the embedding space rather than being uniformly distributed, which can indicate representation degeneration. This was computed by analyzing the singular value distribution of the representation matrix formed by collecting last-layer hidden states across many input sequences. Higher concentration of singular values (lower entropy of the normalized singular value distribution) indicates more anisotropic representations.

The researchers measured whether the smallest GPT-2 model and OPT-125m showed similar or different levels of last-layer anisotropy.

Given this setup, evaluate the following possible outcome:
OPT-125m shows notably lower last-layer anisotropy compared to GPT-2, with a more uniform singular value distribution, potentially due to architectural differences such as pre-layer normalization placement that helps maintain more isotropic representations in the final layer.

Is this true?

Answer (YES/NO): YES